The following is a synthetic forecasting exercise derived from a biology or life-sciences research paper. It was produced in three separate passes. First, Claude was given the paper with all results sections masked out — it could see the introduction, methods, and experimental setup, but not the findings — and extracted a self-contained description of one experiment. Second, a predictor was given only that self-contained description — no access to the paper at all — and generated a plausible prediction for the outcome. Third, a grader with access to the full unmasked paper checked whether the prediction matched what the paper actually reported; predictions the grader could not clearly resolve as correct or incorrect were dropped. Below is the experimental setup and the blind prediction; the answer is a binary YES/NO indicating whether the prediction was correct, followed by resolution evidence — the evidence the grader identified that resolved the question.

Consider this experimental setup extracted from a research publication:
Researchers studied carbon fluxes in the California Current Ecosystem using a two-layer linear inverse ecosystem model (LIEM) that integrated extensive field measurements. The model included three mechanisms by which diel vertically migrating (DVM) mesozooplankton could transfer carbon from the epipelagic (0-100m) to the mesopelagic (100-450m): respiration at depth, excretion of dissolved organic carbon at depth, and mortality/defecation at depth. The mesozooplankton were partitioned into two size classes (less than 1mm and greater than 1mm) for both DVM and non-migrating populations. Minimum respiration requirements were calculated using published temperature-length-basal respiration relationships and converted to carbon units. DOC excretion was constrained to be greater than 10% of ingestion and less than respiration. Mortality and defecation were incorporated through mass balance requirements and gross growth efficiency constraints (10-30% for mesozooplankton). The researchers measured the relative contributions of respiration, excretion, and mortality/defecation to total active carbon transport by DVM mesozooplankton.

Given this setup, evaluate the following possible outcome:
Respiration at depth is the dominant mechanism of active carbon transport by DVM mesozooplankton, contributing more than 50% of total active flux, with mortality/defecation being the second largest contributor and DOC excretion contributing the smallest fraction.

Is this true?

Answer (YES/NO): NO